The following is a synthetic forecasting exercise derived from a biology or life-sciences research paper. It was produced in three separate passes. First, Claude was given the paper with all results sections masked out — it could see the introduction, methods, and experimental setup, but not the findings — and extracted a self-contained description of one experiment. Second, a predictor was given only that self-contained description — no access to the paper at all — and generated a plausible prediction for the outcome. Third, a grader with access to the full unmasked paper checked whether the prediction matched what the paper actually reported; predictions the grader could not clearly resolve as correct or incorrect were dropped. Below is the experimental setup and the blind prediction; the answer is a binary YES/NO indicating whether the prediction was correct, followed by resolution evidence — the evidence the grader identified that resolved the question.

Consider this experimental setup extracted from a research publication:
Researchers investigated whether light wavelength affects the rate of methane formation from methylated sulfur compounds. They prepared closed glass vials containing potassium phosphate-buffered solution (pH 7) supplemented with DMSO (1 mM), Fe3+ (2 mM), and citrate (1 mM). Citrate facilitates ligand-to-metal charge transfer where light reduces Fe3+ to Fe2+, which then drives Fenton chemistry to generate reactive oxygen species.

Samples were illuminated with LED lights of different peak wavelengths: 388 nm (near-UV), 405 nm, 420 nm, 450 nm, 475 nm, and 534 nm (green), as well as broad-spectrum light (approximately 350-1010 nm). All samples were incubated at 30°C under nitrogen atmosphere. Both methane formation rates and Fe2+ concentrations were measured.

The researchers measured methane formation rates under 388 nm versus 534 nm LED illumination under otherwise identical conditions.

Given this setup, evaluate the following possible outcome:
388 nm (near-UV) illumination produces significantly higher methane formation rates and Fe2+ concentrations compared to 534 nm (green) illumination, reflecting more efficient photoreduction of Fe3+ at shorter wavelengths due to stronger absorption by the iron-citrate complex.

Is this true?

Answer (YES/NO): YES